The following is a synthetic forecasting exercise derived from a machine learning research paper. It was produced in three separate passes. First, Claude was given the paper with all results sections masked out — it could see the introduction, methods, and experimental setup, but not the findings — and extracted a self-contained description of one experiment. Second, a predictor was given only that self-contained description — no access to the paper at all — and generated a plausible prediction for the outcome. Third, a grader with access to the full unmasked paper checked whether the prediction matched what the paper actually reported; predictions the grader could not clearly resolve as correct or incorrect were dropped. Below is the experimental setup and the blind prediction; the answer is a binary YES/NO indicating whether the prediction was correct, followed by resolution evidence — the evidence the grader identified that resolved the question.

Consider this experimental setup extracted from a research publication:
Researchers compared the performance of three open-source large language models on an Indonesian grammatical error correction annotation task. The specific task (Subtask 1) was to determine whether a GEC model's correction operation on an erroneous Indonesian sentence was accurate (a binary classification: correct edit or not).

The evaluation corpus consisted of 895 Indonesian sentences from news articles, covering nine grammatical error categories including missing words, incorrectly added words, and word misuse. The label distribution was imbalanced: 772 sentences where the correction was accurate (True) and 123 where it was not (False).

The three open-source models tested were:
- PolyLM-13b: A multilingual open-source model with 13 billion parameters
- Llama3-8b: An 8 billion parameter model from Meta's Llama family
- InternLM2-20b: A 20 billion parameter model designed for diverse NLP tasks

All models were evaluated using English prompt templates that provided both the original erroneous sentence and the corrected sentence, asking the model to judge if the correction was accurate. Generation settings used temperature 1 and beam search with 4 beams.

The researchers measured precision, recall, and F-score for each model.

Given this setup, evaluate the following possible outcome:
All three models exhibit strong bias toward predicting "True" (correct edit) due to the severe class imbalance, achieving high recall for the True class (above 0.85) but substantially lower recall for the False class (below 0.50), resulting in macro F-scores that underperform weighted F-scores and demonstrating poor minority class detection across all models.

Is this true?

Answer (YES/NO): NO